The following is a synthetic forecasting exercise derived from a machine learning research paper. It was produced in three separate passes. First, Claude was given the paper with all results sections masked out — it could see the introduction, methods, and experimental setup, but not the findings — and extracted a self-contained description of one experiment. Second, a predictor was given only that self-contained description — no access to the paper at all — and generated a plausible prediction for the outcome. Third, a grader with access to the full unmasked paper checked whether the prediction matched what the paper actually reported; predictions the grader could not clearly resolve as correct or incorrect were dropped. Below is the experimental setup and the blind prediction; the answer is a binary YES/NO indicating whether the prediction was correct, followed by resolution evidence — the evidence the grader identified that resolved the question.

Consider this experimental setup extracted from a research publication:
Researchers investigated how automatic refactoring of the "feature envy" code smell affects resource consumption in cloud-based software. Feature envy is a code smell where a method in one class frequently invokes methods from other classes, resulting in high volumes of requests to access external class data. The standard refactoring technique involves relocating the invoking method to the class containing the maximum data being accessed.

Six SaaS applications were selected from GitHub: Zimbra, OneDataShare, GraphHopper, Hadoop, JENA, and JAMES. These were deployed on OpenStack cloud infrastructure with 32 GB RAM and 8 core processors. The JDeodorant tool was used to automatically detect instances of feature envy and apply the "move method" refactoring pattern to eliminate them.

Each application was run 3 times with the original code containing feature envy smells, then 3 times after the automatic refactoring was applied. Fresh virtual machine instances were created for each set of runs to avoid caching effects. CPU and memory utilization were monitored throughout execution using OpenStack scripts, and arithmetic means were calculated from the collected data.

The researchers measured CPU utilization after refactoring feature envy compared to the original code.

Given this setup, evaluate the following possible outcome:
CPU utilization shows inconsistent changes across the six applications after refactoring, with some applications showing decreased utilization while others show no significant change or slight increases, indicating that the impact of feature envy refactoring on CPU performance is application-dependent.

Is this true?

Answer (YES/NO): NO